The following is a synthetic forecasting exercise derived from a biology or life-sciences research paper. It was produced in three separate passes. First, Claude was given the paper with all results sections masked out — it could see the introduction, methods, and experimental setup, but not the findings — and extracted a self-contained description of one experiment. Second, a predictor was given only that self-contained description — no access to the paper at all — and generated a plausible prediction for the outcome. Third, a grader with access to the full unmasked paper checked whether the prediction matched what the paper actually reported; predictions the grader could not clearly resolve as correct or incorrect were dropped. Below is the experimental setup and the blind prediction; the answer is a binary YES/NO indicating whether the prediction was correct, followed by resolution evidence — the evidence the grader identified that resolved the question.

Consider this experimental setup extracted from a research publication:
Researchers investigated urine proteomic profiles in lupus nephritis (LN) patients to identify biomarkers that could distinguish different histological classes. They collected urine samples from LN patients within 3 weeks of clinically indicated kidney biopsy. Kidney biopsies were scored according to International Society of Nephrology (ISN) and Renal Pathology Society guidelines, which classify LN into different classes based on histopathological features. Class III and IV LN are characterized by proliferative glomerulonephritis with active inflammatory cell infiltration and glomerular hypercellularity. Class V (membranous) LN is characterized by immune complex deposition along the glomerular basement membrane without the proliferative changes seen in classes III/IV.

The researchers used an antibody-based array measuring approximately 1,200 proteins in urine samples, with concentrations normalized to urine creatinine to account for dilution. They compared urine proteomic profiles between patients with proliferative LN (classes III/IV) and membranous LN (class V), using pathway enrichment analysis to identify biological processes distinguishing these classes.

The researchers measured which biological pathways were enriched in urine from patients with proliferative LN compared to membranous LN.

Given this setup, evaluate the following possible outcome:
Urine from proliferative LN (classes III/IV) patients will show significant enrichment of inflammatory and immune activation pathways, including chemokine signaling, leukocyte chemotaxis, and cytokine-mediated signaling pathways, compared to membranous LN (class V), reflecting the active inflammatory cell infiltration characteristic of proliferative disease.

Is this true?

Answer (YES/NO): NO